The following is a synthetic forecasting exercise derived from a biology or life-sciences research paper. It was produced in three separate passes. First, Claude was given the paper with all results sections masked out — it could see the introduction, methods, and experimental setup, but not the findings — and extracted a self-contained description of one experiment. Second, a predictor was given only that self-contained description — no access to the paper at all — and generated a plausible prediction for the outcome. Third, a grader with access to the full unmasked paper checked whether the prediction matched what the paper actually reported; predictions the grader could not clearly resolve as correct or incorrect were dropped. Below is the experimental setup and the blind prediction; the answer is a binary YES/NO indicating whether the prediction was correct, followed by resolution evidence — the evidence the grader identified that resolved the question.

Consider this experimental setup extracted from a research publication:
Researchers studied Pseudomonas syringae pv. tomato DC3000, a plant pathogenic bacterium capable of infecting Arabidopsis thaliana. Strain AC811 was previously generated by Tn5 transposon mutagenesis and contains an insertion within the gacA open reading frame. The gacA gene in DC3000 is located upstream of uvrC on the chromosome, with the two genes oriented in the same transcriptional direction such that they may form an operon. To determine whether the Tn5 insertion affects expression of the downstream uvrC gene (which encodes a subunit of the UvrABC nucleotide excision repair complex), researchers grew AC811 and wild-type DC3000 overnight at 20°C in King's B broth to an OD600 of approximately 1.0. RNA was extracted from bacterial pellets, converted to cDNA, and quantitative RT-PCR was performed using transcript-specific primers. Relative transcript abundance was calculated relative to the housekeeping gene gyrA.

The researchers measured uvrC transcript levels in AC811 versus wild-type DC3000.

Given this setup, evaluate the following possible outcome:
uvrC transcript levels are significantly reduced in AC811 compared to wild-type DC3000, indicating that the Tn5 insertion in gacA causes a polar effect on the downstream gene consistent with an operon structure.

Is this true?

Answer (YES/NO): YES